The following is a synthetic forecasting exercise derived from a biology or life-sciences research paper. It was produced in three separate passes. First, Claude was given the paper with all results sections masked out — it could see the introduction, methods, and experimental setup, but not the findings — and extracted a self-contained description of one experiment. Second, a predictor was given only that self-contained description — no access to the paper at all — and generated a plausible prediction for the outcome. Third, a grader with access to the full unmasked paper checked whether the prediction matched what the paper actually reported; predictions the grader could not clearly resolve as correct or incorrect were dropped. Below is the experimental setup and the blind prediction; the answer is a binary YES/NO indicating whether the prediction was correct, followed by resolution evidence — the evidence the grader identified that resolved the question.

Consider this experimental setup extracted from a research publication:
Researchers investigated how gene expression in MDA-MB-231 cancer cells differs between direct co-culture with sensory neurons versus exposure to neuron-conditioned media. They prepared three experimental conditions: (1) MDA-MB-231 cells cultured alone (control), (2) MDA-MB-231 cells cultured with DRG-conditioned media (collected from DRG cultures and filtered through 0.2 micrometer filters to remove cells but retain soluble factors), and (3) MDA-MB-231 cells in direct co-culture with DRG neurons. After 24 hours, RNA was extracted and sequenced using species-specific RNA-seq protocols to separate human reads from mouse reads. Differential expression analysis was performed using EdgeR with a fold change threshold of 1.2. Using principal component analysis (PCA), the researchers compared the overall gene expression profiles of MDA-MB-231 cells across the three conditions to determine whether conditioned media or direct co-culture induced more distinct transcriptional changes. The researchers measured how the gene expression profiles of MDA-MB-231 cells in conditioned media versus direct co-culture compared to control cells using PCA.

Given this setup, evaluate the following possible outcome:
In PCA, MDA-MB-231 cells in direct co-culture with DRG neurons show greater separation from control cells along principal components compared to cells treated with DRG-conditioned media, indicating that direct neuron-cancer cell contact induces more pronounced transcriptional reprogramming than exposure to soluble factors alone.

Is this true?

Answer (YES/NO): YES